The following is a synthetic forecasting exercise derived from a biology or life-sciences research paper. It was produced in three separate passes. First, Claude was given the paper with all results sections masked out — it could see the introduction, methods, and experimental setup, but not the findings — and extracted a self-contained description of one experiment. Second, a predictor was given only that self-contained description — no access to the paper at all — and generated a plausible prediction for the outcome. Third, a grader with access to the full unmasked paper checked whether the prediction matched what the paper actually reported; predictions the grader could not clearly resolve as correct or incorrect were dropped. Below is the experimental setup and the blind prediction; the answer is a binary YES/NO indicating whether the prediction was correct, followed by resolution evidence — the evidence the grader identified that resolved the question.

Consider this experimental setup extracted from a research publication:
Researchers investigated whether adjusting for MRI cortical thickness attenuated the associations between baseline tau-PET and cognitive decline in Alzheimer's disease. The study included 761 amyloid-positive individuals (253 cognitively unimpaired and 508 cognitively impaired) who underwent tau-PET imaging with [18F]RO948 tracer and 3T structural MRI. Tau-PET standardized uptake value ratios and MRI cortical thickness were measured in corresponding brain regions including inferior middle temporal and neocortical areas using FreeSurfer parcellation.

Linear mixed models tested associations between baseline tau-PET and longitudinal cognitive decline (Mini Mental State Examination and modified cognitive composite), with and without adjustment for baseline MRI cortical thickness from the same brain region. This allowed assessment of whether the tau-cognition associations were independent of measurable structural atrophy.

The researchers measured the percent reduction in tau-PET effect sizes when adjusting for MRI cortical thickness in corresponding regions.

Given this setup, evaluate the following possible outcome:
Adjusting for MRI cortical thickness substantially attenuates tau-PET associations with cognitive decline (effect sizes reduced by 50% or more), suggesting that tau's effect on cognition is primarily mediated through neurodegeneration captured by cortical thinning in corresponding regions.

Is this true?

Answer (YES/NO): NO